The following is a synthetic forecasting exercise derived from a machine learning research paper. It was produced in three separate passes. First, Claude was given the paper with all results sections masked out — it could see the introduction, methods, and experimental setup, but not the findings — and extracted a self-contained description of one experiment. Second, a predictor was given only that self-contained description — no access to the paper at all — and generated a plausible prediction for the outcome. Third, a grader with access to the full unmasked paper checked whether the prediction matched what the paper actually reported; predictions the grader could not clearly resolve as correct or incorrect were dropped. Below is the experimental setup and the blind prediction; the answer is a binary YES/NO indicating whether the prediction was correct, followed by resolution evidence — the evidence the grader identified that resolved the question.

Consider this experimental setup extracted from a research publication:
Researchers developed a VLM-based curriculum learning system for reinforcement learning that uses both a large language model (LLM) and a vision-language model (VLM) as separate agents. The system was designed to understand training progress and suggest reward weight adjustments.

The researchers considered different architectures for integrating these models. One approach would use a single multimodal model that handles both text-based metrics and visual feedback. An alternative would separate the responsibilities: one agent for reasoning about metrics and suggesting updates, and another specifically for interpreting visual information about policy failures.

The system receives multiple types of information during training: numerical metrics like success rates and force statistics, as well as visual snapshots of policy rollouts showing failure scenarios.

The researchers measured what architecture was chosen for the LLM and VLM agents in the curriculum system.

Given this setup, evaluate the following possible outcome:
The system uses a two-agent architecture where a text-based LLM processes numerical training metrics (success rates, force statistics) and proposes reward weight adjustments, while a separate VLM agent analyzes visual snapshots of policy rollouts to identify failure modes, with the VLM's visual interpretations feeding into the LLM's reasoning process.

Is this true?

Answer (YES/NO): YES